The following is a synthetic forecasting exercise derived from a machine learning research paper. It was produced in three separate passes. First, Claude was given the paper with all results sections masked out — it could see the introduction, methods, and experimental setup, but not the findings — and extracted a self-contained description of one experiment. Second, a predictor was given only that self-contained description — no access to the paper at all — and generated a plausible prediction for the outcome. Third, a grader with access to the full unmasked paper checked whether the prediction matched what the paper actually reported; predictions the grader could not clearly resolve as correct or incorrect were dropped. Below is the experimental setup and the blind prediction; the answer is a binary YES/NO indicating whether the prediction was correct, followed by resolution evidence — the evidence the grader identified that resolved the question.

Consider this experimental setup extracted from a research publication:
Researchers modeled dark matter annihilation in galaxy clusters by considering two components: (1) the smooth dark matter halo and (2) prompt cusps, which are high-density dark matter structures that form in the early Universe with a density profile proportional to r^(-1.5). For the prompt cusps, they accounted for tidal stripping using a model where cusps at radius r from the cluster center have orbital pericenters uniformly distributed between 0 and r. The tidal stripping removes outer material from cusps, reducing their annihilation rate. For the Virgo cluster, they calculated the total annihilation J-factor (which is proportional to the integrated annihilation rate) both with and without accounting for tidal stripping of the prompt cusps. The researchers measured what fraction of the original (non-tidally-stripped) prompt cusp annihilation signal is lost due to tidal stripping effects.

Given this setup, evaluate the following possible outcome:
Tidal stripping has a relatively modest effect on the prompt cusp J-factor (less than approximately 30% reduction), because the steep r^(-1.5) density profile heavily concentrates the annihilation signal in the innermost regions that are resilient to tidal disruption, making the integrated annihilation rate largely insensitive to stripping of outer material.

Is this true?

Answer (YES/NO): YES